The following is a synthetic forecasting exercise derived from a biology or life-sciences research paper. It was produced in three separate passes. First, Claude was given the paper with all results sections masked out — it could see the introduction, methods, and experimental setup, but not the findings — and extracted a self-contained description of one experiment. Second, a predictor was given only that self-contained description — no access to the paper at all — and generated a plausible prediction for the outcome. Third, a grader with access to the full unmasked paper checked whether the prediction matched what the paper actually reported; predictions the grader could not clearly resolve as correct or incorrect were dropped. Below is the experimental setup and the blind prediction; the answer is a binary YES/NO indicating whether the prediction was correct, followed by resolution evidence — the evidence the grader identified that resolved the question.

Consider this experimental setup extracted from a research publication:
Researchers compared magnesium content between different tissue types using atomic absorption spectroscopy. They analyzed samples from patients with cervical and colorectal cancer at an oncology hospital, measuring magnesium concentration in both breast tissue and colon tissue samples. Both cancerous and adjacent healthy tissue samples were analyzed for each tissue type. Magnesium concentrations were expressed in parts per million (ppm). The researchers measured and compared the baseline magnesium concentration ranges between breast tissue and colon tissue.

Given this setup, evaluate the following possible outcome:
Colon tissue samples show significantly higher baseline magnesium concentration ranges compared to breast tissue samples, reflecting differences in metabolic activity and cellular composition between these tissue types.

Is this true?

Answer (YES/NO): YES